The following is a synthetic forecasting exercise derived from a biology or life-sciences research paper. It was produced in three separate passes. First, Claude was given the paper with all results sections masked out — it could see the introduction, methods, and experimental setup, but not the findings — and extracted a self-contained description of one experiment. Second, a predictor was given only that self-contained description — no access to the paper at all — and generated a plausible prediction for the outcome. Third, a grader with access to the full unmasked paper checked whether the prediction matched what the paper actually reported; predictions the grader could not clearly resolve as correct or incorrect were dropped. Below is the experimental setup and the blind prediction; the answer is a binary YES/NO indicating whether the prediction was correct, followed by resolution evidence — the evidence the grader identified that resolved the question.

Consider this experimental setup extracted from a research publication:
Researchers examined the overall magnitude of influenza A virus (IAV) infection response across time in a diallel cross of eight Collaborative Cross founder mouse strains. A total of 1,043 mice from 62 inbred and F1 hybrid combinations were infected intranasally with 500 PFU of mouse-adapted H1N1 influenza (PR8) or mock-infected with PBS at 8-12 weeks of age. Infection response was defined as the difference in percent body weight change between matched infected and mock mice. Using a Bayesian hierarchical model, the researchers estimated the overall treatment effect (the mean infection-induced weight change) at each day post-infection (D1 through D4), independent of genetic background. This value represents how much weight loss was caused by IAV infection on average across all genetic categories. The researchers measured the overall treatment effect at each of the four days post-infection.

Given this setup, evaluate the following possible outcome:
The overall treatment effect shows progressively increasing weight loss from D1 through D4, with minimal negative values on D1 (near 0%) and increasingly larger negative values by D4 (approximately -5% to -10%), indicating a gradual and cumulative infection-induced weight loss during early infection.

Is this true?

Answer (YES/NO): YES